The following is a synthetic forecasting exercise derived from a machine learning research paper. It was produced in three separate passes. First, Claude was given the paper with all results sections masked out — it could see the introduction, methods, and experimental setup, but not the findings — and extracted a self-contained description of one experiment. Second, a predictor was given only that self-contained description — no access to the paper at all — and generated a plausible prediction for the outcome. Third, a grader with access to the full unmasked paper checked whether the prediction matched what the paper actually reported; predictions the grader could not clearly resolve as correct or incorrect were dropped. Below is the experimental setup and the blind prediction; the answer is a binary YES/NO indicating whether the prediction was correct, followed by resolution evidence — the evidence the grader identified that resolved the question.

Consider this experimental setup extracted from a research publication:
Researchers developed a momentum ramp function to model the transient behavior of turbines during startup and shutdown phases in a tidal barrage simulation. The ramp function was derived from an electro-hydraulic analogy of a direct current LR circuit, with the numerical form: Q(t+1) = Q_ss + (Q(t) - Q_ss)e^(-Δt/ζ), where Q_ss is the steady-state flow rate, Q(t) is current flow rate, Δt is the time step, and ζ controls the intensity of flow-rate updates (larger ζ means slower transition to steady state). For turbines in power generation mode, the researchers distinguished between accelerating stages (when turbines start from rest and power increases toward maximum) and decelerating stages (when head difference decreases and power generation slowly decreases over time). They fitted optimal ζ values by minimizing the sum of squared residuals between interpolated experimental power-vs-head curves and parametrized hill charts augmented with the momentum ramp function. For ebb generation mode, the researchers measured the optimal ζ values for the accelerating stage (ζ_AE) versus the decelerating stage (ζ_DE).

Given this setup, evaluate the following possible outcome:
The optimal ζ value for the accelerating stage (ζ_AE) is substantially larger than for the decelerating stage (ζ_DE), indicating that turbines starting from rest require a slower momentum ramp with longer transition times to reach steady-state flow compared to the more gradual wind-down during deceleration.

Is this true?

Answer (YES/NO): YES